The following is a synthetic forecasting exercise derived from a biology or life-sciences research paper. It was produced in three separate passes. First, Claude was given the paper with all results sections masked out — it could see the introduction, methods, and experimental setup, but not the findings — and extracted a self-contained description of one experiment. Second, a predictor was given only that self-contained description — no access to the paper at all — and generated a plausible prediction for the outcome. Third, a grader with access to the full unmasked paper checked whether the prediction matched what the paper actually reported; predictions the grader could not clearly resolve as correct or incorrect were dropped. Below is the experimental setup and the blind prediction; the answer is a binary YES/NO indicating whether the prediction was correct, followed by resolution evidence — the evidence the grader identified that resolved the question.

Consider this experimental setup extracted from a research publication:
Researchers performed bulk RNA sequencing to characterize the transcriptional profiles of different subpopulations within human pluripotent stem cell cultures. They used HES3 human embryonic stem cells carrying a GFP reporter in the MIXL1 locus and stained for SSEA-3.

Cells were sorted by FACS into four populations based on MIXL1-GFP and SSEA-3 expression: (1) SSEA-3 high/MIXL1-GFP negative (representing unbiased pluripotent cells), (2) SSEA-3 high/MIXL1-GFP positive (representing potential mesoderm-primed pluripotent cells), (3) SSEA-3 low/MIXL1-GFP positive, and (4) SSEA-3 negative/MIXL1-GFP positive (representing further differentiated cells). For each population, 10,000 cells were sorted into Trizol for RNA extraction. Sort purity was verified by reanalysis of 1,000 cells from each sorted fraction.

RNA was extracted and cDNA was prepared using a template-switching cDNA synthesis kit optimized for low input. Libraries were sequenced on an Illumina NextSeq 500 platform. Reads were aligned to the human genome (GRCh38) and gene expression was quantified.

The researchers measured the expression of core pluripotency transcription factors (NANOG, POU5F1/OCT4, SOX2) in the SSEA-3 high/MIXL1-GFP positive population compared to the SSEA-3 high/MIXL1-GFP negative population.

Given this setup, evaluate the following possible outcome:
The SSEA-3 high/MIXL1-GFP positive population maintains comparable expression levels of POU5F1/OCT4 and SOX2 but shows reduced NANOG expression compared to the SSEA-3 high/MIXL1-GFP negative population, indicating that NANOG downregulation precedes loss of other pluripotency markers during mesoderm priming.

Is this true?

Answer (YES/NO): NO